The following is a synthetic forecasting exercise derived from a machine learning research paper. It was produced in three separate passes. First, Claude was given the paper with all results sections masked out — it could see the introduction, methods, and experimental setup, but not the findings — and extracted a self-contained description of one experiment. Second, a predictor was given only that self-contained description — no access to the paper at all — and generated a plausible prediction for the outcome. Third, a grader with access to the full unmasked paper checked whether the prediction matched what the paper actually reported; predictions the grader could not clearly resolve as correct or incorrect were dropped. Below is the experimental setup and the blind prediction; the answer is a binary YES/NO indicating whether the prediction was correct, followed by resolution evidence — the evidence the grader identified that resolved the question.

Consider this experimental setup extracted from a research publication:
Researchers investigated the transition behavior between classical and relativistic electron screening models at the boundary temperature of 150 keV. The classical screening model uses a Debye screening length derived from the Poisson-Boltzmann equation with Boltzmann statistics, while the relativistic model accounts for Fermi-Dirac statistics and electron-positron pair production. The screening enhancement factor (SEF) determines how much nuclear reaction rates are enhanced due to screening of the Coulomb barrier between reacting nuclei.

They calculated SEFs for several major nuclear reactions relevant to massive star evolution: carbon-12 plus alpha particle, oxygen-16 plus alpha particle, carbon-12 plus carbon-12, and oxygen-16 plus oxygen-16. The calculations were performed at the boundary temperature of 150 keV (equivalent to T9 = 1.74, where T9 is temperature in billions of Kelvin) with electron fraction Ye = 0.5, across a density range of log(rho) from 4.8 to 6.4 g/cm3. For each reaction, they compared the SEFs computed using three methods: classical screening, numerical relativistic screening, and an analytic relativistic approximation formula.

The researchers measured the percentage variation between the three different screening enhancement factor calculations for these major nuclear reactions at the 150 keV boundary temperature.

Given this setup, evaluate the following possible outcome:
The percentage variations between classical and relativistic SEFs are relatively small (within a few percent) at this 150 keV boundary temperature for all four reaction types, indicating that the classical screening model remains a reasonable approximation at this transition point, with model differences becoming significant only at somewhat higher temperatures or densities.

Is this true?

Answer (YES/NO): YES